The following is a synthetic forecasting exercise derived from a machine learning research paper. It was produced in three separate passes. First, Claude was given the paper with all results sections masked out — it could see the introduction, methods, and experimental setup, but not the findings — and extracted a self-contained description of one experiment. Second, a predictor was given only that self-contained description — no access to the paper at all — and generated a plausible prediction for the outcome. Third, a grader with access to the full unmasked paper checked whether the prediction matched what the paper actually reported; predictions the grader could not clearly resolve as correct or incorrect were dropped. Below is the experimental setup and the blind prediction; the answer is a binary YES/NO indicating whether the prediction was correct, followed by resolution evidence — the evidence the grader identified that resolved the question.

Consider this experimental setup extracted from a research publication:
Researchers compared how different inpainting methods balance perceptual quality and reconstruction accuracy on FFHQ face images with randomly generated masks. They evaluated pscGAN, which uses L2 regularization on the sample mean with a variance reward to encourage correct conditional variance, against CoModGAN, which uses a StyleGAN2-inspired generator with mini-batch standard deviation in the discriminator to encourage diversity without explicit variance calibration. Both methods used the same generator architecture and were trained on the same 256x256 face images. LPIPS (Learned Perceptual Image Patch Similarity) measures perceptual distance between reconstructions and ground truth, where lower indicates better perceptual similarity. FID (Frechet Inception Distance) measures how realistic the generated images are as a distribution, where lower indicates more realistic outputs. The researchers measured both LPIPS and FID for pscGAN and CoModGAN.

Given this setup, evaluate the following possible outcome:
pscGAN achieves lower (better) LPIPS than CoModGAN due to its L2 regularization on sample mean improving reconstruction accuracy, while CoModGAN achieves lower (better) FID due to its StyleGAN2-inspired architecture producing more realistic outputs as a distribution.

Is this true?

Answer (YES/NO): NO